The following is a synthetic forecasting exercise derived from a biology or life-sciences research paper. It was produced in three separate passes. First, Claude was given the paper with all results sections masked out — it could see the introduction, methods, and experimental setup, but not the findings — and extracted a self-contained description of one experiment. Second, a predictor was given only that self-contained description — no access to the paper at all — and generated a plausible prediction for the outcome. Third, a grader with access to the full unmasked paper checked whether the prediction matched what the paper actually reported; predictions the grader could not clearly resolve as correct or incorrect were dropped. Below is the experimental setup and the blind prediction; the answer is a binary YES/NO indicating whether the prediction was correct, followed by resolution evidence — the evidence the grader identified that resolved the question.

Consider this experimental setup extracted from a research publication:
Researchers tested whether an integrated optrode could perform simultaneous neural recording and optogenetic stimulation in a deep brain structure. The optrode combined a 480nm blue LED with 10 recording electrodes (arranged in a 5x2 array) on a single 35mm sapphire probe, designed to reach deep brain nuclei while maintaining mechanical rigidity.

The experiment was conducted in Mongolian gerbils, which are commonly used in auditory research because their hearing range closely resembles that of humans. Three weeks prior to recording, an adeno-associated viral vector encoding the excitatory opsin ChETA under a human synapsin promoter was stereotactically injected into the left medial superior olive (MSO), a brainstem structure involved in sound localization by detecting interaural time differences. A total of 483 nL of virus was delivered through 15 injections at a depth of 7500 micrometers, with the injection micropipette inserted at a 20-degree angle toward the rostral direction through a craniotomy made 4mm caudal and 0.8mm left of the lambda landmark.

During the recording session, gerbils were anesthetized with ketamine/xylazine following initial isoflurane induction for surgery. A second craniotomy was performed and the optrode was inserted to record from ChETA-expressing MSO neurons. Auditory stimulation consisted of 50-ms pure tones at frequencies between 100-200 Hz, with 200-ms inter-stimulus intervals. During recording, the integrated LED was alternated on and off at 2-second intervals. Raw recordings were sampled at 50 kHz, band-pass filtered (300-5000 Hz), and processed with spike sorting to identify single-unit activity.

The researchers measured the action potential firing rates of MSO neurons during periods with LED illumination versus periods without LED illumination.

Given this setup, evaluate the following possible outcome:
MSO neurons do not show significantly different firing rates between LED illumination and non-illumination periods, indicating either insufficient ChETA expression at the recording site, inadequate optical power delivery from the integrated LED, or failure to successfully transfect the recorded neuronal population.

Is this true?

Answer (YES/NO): NO